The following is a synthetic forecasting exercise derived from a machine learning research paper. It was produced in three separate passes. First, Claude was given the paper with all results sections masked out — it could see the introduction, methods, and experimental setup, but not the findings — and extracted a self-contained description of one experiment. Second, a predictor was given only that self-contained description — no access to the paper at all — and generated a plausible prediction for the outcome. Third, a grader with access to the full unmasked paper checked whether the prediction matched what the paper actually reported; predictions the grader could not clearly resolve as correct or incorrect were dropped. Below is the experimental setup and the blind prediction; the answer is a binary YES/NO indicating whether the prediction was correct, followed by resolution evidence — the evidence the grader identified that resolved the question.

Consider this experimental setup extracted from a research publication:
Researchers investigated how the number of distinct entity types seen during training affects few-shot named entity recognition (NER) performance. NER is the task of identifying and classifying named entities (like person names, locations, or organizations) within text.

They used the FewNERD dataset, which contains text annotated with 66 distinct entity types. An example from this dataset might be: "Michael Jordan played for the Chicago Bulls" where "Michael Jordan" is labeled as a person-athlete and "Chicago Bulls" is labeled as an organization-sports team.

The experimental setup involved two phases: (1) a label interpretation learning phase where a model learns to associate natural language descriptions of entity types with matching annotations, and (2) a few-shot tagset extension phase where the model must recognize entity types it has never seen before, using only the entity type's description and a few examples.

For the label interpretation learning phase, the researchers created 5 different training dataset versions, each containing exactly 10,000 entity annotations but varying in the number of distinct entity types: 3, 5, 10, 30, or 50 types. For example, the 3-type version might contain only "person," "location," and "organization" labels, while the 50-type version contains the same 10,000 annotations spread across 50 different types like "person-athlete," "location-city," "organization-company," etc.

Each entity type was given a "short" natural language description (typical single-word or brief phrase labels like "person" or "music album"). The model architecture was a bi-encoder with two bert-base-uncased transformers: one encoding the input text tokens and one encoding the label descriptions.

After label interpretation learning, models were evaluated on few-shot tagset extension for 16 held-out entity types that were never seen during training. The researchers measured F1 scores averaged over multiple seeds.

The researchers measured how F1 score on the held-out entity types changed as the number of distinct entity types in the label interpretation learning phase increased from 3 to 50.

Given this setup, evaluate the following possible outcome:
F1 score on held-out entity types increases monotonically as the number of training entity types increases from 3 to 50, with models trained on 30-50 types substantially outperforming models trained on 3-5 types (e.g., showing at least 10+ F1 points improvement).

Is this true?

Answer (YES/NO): NO